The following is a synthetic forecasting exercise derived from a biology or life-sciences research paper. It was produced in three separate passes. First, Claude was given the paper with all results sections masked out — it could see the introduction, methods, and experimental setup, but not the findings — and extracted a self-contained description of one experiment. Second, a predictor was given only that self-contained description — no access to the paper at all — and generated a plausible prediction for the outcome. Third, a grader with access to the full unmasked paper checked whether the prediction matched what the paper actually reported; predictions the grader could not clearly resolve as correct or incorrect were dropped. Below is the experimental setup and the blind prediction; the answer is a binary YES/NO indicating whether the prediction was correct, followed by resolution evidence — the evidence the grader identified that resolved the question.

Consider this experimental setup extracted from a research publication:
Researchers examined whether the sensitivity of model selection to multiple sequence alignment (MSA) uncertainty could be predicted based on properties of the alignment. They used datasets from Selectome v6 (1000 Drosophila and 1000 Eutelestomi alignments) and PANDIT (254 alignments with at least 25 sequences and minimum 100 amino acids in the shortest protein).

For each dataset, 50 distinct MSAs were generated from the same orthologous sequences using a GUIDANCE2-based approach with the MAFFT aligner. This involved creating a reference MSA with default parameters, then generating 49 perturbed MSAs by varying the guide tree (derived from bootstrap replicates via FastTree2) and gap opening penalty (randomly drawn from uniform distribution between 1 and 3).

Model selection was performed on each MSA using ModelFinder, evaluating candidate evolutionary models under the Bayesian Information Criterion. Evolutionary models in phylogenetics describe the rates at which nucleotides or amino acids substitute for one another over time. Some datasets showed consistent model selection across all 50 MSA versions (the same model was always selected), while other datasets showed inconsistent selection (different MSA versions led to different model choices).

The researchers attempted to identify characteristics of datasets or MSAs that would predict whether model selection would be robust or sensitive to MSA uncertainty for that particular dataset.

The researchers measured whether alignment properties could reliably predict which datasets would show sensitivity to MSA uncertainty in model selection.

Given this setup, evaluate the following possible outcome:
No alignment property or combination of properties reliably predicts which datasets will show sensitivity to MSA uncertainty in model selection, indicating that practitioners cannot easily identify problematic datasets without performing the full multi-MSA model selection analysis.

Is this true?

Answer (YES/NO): YES